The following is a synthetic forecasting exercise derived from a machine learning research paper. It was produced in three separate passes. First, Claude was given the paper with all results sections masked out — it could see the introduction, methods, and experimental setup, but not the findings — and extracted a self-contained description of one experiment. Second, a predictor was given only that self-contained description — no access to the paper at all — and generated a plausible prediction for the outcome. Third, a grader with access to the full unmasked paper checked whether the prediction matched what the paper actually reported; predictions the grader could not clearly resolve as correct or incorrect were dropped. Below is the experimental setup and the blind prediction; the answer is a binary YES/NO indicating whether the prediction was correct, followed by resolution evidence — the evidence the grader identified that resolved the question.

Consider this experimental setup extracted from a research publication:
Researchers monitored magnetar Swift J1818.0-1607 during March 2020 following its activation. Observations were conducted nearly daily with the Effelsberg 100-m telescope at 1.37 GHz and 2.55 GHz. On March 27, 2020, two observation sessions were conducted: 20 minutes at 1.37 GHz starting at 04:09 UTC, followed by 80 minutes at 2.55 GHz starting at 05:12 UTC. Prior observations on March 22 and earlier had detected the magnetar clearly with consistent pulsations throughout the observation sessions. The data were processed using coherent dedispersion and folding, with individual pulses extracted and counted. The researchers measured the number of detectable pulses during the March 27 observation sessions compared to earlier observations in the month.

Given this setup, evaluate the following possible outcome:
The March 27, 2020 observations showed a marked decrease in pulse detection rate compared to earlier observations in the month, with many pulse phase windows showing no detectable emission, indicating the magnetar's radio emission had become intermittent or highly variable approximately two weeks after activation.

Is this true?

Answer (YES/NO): YES